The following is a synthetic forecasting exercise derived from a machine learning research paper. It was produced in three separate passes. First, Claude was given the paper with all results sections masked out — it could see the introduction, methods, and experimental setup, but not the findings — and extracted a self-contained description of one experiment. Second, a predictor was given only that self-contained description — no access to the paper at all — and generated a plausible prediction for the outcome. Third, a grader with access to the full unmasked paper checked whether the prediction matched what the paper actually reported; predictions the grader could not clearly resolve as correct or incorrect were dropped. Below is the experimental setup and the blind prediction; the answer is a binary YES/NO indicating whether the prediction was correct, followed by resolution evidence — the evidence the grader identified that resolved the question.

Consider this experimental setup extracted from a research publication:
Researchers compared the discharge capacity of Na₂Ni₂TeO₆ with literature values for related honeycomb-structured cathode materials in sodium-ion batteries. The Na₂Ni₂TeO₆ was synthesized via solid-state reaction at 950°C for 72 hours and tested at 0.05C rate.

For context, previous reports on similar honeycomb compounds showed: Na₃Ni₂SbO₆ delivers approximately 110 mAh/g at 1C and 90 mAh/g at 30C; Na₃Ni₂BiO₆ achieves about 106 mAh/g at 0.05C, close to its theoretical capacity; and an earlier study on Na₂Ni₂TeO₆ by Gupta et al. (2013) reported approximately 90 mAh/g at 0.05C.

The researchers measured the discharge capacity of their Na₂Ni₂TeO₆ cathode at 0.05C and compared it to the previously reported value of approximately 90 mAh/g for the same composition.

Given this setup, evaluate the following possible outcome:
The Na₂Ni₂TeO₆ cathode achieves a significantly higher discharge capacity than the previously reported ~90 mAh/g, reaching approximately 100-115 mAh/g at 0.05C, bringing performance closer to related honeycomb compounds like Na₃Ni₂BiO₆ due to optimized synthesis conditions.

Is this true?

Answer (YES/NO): NO